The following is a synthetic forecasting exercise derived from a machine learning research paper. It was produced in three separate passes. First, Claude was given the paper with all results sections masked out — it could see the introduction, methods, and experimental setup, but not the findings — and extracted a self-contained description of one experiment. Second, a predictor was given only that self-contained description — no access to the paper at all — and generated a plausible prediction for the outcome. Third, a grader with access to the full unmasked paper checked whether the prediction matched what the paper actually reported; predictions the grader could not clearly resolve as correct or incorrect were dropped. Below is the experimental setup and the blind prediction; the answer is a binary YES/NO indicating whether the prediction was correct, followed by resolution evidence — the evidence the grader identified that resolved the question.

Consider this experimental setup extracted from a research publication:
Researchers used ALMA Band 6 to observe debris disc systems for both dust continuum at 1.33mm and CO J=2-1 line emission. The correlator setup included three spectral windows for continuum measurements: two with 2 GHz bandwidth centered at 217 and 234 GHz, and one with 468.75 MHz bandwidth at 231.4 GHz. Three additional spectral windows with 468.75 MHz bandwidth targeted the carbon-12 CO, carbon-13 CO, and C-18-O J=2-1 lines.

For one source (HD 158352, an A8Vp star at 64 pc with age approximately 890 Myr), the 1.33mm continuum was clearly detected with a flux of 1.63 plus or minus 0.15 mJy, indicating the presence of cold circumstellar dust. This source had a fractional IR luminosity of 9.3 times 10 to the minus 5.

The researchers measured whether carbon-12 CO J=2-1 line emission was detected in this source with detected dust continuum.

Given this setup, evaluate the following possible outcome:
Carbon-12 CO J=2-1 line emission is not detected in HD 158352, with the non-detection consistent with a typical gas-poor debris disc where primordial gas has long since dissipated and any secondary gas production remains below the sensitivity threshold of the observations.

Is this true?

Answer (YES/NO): YES